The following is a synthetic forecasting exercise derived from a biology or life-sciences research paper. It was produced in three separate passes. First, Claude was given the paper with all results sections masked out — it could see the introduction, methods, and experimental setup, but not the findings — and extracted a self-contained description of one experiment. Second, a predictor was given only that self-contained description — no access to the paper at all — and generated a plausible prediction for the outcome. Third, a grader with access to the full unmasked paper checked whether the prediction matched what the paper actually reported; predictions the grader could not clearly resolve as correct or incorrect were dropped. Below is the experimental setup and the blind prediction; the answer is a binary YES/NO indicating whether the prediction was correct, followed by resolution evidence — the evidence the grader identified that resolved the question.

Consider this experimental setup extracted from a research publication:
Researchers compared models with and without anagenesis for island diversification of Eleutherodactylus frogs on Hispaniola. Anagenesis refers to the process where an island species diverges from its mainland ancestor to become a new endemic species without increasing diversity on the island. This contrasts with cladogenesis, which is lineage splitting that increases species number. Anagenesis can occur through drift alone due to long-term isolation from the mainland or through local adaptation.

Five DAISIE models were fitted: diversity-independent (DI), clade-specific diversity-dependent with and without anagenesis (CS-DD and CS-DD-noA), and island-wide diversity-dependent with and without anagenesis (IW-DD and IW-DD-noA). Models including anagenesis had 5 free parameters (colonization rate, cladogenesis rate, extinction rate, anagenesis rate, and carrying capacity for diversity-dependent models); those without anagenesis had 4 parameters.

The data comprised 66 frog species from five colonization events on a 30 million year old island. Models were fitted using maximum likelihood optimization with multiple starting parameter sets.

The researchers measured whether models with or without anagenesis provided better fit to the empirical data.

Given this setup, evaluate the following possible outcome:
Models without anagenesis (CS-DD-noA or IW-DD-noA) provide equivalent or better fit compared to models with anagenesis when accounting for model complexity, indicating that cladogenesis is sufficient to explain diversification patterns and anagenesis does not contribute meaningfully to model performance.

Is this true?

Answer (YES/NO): YES